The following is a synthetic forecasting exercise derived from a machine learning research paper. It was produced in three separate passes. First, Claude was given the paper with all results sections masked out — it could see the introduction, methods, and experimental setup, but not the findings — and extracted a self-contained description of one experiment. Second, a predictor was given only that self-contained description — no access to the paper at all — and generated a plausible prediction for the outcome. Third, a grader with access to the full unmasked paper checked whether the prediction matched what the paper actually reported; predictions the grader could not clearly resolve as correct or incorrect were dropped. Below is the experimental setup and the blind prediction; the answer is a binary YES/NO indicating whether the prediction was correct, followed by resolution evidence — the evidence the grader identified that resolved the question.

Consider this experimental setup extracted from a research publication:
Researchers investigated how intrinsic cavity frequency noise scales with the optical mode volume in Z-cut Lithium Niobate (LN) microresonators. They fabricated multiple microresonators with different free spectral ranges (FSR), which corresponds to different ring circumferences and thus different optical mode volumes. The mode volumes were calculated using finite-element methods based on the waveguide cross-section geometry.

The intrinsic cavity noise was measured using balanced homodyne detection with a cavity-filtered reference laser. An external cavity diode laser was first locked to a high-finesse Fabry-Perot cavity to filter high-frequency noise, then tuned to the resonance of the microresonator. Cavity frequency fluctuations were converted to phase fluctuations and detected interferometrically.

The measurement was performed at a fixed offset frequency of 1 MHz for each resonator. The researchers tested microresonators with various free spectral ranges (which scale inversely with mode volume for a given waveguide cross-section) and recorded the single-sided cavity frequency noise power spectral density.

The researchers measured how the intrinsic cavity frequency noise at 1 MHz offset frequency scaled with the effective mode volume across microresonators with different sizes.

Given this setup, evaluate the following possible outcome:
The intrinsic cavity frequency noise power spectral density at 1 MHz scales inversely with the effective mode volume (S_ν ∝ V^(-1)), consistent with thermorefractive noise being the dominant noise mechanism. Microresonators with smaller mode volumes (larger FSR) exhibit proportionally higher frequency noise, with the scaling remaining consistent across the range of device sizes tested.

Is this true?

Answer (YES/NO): NO